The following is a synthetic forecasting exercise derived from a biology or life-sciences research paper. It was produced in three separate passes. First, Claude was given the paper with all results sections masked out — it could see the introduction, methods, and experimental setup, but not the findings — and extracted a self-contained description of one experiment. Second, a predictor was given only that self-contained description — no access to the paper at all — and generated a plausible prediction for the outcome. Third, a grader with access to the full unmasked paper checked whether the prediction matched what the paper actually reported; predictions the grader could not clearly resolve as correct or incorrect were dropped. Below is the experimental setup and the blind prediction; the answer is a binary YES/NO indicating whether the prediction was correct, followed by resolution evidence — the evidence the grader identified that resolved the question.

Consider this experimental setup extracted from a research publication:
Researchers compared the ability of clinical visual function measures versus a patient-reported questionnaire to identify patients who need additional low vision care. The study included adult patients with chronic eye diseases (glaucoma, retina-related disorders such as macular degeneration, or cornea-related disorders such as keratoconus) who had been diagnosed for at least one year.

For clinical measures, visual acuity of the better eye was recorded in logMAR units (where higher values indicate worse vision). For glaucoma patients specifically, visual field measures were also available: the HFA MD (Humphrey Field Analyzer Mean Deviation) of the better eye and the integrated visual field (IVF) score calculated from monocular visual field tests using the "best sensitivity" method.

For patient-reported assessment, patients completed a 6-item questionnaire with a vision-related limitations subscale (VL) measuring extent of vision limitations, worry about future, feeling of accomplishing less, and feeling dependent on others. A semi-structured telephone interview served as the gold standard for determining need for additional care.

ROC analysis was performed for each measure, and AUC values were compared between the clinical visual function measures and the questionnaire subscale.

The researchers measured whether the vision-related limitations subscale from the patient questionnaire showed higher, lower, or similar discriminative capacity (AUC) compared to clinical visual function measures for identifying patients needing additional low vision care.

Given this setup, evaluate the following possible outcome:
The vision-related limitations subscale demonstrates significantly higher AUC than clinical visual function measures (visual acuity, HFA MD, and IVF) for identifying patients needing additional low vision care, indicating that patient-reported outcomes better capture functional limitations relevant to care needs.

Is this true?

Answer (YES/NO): NO